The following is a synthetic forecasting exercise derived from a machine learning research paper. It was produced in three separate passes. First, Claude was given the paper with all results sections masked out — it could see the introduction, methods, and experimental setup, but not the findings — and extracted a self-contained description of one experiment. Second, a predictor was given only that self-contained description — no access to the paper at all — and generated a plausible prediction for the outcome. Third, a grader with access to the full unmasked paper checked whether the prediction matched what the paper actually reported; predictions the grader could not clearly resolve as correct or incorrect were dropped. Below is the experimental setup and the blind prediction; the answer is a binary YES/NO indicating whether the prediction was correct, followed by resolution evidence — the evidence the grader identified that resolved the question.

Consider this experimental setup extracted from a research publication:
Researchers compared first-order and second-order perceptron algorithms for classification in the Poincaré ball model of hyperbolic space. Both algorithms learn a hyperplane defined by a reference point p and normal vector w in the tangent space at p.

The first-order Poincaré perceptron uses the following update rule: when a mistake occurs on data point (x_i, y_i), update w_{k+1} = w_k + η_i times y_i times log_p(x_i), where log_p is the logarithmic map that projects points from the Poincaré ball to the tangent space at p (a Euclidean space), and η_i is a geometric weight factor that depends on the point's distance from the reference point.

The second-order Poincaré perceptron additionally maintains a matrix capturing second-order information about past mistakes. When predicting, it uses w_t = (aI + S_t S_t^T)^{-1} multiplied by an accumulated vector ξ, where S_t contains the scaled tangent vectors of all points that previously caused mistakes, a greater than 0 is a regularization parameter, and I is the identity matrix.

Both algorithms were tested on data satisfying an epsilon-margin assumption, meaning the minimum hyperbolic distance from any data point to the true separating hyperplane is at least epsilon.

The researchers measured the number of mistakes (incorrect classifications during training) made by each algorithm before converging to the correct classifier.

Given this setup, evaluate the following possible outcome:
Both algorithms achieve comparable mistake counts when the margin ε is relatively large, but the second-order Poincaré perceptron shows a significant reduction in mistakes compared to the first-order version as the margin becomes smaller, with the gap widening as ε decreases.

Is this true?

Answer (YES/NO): NO